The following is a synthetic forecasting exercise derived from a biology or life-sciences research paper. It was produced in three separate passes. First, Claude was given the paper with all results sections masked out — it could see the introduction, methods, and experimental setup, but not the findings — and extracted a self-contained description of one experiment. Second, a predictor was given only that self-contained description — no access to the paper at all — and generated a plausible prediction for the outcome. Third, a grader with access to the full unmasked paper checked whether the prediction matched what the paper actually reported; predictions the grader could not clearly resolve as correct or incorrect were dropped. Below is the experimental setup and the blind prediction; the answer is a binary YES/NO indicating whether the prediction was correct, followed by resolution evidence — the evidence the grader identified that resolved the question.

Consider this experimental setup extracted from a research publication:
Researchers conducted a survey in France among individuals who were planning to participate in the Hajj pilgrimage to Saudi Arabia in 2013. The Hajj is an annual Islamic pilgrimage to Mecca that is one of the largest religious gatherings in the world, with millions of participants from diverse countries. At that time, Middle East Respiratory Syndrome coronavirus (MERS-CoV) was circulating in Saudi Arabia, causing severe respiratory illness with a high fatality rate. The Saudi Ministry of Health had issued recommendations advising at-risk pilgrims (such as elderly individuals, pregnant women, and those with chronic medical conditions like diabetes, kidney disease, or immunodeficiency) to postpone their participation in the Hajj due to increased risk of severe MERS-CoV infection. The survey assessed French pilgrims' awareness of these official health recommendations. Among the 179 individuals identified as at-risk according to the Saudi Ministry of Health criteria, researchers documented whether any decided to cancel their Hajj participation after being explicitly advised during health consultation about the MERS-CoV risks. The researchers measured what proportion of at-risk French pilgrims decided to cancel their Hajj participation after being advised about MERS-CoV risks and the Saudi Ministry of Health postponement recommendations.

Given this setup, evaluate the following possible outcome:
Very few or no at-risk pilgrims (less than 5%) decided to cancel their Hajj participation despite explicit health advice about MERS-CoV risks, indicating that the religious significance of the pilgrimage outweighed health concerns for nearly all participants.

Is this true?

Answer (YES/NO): YES